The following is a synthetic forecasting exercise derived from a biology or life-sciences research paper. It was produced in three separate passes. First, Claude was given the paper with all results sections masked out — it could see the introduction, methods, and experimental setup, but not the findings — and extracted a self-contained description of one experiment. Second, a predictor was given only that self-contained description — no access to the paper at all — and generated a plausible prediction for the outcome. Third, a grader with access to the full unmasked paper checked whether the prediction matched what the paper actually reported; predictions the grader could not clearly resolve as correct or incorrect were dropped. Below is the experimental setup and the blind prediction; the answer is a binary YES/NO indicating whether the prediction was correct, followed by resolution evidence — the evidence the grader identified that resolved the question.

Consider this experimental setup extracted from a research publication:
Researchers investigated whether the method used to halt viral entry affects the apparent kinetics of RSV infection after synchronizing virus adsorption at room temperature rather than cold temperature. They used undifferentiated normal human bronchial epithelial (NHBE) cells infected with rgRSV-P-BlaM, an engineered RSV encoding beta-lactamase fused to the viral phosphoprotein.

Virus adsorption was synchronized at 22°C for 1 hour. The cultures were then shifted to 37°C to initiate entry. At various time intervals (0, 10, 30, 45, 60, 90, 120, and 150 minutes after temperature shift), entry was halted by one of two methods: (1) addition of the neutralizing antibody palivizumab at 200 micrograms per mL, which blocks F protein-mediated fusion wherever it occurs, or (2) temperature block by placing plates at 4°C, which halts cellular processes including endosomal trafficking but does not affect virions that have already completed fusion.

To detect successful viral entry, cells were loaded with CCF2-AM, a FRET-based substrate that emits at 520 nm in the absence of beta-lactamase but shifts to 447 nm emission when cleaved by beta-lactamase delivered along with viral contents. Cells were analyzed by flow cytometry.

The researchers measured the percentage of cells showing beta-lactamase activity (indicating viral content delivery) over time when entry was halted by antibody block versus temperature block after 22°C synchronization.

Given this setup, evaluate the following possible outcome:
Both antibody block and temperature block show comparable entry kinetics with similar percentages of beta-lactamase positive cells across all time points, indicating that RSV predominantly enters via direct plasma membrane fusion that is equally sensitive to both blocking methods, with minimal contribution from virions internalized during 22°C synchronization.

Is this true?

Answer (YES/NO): YES